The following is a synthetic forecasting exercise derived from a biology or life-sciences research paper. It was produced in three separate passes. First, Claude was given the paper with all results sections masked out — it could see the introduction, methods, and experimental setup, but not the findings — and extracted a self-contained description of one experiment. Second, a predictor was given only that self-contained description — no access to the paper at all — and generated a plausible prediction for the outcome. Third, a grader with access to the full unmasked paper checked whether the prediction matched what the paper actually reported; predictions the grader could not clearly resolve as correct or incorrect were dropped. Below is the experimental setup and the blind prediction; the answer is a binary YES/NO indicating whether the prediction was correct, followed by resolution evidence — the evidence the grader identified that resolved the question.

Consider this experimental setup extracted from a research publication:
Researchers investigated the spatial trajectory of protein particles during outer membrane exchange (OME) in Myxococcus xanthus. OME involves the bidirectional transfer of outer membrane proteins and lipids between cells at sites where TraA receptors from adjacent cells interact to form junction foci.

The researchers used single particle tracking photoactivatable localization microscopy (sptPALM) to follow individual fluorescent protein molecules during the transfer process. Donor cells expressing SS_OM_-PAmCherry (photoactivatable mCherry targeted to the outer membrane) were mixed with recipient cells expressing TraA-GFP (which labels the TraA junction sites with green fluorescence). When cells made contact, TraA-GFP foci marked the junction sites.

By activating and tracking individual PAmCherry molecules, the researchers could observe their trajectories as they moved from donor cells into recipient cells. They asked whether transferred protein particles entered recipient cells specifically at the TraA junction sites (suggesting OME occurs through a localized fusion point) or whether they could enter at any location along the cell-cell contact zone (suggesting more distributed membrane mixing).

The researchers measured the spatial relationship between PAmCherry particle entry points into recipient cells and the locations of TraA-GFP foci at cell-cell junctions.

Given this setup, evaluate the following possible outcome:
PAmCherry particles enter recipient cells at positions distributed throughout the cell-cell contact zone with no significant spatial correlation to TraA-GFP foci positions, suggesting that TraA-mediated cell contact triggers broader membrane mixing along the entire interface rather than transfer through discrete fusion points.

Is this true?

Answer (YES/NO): YES